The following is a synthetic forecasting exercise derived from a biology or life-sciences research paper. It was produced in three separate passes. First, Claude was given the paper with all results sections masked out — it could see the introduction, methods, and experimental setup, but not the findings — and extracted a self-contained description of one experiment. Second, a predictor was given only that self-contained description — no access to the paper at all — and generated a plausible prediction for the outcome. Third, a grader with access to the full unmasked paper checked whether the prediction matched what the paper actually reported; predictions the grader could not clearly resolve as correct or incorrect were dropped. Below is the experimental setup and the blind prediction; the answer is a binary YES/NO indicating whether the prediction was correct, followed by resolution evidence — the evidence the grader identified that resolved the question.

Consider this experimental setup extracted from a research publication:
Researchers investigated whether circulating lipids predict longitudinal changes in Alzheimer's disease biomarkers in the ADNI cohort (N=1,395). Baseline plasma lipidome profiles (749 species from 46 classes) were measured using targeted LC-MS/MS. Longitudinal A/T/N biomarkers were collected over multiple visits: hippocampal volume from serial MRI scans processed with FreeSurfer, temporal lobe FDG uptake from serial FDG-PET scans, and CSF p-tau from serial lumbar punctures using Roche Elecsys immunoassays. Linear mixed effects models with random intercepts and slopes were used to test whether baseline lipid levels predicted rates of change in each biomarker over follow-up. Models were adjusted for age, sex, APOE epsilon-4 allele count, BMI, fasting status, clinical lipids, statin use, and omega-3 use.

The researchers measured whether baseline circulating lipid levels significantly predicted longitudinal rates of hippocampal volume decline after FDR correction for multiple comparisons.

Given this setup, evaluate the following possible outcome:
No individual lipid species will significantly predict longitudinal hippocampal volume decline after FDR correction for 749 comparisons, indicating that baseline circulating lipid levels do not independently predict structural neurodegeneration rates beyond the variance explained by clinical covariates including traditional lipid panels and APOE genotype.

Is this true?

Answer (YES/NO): NO